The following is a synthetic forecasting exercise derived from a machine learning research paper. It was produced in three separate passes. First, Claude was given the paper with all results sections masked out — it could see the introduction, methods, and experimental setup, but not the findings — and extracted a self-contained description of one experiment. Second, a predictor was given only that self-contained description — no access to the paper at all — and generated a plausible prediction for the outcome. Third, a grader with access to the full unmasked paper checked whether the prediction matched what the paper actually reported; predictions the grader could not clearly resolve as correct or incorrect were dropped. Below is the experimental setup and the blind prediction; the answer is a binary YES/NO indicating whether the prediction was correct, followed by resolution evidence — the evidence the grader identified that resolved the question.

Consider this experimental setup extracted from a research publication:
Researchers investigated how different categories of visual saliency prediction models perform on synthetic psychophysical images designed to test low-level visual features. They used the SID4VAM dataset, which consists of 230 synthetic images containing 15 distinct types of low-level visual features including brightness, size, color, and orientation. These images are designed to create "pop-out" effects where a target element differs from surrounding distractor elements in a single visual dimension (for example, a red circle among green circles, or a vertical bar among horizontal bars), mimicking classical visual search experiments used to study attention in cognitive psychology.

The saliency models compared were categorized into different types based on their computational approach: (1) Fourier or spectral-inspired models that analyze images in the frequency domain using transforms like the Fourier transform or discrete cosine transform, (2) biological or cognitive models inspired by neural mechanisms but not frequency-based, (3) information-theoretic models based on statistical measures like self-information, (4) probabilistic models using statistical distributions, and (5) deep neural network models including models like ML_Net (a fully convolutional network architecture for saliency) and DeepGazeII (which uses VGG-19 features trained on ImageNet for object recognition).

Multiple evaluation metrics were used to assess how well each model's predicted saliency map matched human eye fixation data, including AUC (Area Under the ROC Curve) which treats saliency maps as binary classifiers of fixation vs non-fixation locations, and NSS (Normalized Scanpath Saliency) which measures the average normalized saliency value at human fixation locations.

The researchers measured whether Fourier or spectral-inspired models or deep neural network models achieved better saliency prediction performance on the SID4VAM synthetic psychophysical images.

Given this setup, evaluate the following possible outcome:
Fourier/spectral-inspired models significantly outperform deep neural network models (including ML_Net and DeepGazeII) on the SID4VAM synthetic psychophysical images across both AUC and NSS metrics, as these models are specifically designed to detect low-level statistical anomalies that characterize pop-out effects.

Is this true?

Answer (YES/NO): YES